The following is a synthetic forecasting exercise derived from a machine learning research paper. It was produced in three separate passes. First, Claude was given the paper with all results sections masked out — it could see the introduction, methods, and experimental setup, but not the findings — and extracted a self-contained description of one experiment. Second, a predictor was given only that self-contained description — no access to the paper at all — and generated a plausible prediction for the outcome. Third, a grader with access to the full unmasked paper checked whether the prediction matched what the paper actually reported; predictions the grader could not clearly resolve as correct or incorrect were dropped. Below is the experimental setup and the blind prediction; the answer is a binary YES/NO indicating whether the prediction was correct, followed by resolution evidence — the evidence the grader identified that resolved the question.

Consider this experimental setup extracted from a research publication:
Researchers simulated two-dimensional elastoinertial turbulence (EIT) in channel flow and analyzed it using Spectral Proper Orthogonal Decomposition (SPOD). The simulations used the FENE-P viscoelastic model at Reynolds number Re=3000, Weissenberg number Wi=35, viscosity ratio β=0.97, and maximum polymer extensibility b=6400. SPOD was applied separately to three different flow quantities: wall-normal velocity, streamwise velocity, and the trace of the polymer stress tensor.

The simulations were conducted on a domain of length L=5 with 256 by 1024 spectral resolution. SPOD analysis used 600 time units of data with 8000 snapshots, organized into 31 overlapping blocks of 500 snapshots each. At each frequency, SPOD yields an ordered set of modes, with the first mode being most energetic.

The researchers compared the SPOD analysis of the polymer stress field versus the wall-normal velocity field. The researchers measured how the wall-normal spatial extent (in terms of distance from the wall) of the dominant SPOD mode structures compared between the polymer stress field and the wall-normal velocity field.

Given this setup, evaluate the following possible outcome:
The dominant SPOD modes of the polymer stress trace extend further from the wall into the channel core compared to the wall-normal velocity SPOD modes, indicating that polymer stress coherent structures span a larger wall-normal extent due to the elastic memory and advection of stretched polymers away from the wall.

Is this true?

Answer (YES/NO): NO